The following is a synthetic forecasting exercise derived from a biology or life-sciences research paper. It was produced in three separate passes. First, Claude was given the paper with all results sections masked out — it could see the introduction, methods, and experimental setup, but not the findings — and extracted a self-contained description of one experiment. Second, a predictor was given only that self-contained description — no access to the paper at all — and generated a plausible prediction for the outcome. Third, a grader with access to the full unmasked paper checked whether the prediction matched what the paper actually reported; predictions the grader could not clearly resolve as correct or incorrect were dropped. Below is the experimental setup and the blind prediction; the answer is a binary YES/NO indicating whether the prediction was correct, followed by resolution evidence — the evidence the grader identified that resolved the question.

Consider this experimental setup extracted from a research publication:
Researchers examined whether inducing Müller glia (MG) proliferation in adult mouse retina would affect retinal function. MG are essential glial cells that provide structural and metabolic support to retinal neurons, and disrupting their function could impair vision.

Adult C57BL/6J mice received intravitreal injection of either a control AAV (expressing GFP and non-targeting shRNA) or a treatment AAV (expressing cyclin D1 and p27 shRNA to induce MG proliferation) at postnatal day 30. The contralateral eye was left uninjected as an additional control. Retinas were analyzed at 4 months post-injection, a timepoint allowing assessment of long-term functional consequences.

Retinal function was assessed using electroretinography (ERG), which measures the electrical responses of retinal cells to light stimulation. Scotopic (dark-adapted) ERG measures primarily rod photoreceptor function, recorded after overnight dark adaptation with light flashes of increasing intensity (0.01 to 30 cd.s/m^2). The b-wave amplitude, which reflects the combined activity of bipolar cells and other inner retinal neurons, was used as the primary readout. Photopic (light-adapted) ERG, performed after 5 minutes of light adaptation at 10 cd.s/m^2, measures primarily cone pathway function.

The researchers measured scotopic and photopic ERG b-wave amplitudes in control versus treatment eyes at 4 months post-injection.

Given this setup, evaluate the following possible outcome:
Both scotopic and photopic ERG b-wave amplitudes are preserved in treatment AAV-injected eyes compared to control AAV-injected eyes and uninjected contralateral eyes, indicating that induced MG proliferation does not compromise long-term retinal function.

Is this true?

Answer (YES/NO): YES